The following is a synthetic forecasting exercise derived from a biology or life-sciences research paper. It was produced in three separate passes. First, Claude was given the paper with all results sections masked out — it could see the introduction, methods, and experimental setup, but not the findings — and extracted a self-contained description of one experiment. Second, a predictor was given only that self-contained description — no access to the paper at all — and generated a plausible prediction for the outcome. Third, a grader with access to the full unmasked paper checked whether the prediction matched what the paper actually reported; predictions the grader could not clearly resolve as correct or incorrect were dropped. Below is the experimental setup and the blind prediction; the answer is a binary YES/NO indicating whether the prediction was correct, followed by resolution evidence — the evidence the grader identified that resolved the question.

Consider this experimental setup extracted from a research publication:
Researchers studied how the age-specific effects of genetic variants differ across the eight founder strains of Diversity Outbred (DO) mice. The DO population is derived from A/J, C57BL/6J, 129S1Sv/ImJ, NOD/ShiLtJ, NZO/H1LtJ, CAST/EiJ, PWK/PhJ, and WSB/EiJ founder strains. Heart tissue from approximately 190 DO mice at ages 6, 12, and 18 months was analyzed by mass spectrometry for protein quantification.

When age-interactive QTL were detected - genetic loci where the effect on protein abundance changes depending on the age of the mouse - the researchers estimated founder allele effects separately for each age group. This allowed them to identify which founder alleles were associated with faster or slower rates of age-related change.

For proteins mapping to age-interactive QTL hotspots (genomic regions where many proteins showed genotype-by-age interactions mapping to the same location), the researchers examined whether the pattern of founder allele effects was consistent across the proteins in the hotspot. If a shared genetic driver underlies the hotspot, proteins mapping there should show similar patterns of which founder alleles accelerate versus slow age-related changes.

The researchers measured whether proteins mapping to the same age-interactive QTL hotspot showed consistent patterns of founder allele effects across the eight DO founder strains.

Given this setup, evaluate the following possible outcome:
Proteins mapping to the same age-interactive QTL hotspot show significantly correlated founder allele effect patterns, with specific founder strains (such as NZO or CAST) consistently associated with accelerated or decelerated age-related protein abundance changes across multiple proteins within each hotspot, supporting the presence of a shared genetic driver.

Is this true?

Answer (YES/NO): NO